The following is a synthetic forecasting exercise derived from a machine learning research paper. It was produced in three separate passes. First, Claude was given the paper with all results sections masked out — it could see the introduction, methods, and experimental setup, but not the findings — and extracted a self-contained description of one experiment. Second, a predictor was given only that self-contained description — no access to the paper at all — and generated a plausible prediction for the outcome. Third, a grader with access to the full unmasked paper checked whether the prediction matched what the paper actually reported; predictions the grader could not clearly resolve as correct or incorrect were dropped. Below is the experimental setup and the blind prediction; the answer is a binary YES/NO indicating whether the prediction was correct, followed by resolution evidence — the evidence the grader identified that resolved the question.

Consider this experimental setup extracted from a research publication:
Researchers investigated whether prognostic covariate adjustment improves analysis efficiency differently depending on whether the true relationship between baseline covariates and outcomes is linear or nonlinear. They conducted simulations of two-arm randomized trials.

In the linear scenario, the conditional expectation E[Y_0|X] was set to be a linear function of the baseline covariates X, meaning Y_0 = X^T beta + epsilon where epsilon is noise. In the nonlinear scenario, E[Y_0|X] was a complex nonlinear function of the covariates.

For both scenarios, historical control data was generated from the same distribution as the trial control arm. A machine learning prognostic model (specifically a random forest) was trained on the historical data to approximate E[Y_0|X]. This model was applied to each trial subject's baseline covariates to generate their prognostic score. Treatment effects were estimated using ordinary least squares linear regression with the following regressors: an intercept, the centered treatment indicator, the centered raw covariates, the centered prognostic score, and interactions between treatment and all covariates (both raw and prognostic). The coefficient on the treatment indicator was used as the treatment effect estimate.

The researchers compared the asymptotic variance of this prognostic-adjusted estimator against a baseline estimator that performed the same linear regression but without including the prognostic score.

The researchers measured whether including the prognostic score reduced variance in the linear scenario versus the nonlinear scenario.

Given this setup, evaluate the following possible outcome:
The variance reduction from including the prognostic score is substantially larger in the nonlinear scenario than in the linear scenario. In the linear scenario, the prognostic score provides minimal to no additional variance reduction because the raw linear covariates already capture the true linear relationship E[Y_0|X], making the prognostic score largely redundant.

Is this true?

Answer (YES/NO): YES